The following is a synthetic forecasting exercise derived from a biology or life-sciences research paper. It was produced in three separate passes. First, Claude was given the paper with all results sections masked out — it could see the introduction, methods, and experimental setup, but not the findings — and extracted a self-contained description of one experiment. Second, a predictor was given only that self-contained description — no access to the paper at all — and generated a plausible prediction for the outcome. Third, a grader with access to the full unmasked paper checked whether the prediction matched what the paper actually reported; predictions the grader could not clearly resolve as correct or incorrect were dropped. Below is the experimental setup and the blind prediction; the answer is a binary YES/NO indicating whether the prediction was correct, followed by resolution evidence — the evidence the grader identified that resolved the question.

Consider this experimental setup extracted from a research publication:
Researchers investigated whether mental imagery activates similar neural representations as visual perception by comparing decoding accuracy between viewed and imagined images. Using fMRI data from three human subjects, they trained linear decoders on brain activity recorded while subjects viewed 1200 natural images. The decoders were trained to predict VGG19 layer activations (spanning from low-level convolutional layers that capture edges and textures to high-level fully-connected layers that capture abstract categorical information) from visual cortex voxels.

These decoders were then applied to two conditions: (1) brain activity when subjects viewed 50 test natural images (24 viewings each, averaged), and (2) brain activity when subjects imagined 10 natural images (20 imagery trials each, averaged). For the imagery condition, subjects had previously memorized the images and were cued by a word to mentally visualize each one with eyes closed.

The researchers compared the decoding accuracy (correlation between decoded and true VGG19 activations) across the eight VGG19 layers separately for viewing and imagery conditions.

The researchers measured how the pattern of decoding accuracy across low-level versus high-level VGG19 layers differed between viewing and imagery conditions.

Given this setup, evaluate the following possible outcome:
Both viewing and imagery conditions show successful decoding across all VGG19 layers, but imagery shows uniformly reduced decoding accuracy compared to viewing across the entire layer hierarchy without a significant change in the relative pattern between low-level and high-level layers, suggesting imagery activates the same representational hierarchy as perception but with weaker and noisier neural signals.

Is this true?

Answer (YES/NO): NO